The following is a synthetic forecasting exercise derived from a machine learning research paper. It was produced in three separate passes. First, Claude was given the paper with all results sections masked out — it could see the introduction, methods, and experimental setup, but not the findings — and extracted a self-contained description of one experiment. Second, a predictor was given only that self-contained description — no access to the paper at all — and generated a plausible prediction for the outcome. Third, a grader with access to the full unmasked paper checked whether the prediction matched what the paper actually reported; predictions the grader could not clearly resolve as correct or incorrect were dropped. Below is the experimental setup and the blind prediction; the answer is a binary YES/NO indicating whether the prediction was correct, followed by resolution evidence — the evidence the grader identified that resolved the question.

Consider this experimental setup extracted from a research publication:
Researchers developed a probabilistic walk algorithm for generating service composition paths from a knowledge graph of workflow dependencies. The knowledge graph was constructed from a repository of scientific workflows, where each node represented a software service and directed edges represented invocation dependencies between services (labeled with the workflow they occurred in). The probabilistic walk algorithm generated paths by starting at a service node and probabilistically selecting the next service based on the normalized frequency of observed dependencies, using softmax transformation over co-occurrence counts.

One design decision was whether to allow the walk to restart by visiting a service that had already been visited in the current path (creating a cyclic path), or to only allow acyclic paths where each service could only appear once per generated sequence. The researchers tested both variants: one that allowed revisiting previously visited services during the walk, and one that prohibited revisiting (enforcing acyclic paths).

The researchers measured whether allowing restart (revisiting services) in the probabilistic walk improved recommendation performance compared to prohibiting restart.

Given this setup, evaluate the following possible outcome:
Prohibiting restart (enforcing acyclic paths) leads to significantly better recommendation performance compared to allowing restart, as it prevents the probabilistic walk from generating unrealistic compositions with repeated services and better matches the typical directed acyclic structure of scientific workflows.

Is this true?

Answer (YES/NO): NO